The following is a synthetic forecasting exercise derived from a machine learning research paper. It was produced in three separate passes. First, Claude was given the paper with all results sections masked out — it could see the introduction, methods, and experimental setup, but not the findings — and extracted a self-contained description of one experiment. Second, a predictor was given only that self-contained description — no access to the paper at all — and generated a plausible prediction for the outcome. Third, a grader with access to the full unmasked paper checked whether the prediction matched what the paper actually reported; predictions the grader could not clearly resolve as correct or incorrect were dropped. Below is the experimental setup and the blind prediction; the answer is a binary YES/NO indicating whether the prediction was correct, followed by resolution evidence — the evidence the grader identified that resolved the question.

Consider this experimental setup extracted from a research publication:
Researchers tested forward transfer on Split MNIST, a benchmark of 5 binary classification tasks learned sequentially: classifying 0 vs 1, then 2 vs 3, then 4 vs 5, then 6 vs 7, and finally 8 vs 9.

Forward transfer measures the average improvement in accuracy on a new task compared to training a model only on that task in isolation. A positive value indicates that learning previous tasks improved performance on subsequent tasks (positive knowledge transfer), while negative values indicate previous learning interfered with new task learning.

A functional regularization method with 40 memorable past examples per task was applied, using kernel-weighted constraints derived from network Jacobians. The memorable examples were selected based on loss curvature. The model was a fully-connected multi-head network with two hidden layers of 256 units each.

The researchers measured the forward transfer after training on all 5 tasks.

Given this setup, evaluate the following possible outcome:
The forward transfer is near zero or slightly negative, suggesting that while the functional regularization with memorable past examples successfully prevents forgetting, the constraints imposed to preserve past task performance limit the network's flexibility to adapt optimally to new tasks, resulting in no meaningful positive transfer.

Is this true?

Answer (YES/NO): YES